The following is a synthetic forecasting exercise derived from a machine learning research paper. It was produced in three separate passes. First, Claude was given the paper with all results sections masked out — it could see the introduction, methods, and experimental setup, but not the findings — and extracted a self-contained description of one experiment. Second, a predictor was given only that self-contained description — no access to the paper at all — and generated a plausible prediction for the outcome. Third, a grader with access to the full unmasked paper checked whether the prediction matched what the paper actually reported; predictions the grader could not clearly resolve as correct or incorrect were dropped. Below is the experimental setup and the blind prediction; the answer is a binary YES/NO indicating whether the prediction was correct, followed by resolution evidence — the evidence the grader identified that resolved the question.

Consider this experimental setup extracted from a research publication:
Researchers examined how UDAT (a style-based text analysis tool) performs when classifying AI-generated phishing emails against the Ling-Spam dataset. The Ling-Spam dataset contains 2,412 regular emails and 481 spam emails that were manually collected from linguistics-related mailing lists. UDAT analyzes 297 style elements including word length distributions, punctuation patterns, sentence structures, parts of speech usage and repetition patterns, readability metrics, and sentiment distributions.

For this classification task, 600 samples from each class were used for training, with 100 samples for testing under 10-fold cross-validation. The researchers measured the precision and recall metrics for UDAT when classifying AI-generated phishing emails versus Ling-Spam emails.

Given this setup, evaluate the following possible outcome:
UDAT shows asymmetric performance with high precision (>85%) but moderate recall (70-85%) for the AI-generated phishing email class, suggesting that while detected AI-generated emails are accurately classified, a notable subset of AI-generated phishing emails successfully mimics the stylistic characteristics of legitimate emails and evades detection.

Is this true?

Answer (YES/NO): NO